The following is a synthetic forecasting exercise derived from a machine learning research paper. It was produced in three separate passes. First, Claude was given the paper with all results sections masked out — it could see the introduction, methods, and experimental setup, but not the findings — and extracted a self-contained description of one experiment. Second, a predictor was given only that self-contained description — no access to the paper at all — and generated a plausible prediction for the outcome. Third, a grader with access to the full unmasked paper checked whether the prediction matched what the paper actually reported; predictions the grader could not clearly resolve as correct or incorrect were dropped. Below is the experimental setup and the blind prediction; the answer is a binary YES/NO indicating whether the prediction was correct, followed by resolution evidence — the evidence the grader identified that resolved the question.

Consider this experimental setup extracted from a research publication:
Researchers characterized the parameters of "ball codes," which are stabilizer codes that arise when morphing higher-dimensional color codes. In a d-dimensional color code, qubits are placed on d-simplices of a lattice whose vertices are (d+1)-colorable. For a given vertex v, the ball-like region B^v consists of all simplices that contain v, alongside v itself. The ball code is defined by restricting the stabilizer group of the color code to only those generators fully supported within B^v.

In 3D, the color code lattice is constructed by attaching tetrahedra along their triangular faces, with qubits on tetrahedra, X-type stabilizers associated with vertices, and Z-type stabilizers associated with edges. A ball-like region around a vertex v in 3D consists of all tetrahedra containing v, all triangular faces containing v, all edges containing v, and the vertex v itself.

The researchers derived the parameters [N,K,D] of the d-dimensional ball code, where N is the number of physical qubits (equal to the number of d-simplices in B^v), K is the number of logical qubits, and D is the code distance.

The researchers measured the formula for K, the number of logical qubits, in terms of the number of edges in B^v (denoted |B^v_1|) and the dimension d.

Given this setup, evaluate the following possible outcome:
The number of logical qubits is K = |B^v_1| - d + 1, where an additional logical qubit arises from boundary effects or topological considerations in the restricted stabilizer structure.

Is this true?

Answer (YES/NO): NO